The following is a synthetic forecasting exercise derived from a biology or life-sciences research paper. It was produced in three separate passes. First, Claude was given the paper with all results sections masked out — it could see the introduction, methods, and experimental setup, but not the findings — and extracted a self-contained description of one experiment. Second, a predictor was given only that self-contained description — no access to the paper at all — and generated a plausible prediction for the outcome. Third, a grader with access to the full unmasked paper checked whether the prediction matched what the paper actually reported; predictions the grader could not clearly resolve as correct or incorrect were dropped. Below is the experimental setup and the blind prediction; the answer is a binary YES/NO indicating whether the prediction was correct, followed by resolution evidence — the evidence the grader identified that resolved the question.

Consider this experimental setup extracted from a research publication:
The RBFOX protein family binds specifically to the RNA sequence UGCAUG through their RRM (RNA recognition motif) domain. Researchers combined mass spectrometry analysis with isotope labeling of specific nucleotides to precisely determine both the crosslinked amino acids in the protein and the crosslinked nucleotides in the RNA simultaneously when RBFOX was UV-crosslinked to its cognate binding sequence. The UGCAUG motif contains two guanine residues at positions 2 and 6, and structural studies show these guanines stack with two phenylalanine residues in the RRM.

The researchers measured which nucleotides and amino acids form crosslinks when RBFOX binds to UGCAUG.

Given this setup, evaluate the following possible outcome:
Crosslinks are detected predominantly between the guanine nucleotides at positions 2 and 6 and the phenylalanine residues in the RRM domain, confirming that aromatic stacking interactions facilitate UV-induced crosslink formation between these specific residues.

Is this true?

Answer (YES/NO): YES